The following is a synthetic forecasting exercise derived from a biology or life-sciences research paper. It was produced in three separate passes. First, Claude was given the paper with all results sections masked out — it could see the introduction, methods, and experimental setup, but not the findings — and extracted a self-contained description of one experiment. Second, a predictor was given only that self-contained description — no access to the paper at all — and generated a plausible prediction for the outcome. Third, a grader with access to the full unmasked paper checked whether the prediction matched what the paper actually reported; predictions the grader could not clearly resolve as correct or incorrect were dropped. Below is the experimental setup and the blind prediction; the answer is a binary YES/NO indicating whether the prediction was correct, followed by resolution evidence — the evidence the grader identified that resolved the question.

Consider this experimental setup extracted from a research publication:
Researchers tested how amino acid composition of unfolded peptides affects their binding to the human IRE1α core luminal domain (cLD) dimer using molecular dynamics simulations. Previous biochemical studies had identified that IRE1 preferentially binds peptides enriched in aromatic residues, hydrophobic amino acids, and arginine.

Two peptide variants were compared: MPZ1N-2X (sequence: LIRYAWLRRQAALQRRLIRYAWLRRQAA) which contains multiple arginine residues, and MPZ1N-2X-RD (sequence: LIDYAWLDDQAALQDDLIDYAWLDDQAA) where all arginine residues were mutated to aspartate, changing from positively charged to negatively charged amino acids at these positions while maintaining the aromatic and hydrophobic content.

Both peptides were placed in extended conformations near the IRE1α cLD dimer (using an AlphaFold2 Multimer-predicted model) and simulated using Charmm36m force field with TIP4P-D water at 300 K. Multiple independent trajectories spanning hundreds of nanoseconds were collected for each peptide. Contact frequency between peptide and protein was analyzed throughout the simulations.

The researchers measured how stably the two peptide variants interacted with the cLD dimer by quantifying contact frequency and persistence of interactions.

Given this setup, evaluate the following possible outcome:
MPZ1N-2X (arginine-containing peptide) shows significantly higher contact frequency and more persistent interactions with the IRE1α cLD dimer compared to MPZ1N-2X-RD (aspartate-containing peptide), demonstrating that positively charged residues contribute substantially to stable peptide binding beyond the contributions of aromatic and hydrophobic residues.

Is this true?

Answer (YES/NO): YES